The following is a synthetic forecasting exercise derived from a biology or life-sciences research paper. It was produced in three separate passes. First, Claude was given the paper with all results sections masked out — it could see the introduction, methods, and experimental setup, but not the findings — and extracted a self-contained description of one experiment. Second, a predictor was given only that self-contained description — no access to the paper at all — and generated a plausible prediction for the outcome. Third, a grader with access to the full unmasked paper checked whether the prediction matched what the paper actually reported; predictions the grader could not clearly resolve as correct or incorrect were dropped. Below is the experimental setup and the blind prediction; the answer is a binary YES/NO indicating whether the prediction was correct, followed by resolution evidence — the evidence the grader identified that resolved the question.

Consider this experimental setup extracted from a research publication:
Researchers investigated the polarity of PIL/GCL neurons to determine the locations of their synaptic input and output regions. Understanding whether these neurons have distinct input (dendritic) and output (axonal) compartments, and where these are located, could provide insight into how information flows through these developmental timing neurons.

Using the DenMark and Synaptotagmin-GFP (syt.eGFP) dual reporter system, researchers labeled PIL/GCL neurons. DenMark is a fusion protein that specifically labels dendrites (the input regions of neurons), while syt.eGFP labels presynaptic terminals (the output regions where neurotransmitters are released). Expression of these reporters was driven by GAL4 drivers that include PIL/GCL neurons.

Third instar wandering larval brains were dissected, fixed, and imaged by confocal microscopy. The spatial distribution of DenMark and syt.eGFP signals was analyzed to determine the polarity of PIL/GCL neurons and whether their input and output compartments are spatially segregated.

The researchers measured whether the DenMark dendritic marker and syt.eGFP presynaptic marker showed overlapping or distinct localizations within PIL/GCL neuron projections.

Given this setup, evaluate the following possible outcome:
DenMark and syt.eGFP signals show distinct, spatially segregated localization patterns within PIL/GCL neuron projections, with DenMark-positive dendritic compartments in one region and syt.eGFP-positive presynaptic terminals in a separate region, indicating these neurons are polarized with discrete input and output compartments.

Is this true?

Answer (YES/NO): YES